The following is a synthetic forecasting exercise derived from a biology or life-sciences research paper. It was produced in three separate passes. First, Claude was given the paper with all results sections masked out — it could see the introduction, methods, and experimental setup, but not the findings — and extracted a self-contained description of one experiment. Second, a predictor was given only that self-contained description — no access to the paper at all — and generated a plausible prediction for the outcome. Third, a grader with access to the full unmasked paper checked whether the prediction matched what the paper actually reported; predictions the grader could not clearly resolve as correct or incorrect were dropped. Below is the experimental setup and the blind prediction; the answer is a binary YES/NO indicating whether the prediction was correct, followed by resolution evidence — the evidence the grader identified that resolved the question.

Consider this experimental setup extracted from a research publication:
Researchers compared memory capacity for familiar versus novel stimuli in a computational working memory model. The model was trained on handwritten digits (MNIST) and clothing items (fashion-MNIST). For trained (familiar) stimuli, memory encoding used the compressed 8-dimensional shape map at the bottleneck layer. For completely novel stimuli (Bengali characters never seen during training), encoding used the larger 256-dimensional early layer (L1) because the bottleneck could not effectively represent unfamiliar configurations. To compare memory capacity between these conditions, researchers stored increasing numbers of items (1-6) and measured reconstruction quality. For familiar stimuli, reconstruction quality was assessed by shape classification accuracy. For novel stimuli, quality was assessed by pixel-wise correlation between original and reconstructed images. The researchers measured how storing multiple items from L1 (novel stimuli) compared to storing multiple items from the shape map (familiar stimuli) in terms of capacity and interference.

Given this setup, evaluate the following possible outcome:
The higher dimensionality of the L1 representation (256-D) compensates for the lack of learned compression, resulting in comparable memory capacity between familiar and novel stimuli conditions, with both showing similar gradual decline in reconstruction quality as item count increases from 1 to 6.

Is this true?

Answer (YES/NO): NO